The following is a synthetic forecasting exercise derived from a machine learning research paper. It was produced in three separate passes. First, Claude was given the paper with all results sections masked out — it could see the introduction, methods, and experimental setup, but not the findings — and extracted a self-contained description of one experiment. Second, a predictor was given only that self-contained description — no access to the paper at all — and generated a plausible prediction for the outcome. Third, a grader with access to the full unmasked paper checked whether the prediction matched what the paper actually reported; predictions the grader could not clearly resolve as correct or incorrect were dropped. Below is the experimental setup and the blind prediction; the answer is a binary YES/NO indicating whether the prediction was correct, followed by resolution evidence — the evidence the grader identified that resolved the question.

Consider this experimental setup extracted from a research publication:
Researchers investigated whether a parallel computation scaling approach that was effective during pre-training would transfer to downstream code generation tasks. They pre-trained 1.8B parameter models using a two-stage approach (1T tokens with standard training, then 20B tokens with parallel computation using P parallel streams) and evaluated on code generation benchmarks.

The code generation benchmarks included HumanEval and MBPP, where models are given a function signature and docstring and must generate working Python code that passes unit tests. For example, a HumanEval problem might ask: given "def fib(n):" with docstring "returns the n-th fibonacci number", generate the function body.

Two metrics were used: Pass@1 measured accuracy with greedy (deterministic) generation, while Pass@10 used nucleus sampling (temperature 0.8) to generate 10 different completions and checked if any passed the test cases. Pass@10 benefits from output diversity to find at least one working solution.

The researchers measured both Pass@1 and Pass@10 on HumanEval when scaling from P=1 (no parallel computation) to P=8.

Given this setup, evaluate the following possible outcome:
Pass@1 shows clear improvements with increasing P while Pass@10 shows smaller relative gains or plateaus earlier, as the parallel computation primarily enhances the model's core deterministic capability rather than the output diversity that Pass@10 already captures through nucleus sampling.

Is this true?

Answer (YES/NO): NO